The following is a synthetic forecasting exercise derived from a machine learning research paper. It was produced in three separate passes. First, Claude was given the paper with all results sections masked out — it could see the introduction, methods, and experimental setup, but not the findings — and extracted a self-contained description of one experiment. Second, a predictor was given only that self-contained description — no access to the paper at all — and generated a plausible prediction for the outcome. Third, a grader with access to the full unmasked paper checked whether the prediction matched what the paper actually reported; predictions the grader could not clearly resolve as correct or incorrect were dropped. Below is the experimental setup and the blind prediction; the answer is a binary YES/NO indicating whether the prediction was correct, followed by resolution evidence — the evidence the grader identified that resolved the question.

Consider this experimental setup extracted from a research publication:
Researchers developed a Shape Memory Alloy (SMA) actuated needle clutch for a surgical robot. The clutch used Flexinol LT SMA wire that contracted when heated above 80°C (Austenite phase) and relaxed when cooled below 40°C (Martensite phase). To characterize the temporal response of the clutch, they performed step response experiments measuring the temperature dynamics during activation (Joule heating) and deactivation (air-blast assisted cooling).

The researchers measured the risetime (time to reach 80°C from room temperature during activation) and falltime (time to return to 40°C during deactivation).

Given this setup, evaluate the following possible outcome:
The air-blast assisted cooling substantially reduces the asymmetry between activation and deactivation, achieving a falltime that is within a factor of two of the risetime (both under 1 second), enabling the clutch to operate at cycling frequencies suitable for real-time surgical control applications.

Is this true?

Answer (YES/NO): NO